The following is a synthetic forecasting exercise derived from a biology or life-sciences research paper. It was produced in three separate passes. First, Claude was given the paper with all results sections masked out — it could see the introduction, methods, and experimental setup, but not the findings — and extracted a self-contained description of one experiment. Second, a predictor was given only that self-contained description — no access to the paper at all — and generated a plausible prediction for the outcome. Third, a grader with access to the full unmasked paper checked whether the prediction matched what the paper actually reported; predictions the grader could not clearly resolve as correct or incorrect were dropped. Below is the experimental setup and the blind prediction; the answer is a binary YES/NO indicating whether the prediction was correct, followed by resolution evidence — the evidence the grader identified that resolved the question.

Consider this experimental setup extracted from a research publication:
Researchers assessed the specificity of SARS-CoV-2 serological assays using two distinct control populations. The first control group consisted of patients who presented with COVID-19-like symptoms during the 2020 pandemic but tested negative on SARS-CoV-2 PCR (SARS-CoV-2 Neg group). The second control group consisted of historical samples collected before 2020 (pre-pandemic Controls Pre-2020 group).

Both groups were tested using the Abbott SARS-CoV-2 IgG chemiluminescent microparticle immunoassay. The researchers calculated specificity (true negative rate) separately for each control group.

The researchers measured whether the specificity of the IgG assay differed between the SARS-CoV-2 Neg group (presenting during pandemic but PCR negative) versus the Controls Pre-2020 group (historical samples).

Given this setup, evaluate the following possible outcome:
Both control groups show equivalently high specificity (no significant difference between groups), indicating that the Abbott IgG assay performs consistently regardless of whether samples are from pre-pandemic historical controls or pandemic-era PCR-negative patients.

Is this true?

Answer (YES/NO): NO